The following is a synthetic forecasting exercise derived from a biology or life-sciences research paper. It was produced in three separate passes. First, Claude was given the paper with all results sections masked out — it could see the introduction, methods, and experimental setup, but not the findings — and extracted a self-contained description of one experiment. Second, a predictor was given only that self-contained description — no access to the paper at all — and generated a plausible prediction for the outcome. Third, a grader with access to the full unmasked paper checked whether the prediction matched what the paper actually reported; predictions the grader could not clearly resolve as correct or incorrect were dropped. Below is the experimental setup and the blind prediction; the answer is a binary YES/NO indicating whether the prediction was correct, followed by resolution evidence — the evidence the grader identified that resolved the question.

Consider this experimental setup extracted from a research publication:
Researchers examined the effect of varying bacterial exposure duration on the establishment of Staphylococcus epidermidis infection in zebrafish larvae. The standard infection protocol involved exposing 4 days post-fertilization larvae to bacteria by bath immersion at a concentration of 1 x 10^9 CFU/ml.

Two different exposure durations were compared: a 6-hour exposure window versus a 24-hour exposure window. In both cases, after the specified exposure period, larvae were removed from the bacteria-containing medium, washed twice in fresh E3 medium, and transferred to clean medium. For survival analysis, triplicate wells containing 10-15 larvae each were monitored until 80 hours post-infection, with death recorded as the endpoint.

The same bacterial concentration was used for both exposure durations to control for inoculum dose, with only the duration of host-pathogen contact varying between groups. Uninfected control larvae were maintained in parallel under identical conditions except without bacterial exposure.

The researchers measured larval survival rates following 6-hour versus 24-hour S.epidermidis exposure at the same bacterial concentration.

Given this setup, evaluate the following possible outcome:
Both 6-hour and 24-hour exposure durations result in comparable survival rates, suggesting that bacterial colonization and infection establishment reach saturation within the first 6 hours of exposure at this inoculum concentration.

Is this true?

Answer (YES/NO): NO